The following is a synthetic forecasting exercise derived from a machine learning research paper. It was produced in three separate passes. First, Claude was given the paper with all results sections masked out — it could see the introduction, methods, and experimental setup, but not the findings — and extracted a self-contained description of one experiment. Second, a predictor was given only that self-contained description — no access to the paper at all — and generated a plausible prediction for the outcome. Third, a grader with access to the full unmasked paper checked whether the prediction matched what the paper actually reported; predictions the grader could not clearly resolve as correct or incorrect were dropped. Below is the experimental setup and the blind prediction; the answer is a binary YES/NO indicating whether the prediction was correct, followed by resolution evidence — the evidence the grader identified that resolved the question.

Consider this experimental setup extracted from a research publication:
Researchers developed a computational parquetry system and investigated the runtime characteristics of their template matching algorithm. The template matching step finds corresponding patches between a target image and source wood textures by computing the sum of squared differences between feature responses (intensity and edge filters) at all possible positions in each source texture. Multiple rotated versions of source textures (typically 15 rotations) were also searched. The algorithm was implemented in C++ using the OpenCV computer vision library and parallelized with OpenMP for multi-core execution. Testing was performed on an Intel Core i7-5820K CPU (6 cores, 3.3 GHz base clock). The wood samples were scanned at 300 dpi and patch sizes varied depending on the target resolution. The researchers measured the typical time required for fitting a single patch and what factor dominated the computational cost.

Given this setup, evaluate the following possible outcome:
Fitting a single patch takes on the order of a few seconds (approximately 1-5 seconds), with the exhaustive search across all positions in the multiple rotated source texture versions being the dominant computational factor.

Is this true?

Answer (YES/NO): NO